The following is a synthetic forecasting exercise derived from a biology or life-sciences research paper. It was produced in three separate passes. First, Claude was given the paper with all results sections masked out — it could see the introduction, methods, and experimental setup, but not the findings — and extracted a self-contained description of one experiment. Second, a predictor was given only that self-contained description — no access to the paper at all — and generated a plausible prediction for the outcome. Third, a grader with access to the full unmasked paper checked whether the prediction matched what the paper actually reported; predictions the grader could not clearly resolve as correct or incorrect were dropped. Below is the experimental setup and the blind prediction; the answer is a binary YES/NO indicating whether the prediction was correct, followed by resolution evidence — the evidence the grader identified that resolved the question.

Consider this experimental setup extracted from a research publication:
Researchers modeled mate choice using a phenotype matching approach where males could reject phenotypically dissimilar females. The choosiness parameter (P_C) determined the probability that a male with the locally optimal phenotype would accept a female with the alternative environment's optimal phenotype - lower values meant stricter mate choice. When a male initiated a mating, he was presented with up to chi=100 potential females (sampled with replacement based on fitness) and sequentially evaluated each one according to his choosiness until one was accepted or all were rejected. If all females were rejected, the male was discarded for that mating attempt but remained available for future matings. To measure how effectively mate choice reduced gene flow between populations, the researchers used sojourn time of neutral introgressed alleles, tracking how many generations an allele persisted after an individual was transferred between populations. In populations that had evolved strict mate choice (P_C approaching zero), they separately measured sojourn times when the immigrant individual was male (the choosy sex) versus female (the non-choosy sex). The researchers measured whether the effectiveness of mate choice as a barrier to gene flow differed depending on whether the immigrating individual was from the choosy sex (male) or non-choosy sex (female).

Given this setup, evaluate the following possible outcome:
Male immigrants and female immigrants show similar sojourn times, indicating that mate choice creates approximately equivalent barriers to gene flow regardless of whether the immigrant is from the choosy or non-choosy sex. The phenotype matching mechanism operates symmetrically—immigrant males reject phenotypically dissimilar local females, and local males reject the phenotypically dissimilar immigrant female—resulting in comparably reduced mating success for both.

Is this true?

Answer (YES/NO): NO